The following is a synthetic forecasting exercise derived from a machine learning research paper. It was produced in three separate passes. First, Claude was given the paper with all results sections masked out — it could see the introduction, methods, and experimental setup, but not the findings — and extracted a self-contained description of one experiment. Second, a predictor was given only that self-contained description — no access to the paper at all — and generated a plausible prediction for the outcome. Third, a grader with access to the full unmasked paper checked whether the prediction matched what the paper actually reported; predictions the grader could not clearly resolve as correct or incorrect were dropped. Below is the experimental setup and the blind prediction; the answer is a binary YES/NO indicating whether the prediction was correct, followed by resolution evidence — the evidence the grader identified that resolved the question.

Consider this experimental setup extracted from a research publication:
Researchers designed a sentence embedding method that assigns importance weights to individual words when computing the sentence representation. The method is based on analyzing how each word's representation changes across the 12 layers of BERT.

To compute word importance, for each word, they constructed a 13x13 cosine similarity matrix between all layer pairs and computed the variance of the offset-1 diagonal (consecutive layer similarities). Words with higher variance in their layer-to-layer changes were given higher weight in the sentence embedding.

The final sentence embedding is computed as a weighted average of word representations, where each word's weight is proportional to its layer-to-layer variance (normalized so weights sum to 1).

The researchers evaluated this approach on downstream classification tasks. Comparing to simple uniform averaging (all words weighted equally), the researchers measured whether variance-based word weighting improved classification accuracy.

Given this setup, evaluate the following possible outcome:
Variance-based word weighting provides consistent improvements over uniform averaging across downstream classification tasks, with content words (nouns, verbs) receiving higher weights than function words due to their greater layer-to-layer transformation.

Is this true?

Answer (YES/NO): YES